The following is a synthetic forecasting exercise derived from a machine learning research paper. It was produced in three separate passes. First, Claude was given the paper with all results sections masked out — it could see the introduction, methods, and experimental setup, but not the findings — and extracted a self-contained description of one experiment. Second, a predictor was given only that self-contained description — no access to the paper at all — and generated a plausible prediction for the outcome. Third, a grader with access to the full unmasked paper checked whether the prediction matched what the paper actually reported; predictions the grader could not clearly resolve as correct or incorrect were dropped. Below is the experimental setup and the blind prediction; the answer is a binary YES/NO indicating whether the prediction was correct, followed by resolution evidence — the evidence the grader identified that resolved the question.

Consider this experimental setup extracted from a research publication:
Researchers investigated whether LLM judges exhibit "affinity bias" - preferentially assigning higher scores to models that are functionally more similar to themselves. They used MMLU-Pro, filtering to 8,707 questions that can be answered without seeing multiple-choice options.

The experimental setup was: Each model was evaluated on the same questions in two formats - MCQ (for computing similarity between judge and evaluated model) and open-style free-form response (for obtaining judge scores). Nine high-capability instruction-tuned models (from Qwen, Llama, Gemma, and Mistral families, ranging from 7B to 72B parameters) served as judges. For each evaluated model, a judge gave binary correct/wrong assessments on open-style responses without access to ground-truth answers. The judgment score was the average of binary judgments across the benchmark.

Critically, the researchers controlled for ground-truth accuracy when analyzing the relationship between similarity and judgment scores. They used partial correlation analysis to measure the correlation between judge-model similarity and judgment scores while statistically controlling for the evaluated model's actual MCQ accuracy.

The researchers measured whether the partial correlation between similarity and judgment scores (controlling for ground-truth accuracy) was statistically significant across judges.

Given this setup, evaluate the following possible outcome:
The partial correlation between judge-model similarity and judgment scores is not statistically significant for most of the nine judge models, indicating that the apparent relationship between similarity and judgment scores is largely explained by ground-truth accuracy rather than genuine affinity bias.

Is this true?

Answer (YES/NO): NO